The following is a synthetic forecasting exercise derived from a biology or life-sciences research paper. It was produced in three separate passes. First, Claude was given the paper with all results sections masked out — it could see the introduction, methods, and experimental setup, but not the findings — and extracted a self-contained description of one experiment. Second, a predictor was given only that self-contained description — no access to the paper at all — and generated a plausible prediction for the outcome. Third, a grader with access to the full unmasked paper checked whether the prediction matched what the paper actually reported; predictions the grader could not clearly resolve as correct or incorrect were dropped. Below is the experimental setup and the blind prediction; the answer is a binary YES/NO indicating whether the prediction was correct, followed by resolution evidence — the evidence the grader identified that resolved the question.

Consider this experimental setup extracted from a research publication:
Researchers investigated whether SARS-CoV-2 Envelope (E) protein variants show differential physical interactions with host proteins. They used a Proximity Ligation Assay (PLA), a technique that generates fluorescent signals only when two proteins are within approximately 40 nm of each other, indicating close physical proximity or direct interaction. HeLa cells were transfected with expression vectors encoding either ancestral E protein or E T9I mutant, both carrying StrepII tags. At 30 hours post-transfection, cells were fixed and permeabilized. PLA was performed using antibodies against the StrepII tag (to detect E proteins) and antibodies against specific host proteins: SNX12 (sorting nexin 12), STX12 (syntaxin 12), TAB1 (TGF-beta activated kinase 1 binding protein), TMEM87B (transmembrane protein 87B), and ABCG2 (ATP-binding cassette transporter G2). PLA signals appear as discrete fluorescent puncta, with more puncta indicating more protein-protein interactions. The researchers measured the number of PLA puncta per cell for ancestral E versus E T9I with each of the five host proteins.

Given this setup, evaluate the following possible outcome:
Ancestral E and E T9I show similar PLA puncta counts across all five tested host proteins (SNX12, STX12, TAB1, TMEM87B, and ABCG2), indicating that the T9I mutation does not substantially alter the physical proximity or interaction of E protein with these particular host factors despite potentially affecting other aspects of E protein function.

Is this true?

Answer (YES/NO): NO